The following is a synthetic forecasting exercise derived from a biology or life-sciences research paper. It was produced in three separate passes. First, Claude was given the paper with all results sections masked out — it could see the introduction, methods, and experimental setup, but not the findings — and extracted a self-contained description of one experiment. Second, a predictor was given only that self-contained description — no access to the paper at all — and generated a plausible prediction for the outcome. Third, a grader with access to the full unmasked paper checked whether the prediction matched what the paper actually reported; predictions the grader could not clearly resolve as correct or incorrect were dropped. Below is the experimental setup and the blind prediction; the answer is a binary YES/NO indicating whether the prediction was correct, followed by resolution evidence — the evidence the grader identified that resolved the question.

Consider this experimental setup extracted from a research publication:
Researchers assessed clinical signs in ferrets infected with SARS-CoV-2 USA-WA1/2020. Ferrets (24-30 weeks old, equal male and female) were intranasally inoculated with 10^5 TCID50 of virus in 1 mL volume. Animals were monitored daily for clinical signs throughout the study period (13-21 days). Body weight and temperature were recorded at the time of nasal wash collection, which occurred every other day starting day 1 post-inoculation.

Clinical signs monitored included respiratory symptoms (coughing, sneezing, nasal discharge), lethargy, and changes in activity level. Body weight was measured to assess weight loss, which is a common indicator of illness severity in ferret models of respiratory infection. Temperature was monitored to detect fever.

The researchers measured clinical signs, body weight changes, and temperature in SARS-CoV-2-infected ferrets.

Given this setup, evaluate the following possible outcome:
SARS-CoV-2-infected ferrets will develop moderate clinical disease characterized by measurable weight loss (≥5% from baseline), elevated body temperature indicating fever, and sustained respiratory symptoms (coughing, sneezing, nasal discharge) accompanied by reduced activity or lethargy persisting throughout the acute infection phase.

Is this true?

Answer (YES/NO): NO